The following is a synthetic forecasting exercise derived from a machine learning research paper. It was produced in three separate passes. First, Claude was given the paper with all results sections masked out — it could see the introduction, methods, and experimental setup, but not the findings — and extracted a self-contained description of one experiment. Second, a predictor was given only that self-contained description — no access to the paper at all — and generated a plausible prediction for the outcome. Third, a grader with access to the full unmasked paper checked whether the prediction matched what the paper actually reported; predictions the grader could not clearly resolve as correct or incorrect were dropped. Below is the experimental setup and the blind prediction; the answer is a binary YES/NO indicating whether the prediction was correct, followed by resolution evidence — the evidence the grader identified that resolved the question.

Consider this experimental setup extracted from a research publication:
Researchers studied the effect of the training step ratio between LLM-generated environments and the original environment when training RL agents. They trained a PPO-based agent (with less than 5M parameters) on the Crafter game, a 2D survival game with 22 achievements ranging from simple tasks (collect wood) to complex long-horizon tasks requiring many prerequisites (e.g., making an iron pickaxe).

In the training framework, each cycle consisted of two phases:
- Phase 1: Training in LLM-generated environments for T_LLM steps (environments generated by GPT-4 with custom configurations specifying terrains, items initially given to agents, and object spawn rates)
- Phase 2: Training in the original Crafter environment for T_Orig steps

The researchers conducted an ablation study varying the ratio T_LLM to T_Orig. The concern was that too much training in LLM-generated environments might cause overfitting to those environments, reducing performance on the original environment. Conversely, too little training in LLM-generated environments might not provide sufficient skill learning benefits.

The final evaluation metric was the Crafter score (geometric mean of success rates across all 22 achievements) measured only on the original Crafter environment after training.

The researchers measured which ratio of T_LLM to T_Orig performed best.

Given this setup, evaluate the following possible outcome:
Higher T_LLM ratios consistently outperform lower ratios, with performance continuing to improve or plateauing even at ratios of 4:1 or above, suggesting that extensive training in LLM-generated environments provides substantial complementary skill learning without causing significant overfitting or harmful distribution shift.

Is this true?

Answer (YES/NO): NO